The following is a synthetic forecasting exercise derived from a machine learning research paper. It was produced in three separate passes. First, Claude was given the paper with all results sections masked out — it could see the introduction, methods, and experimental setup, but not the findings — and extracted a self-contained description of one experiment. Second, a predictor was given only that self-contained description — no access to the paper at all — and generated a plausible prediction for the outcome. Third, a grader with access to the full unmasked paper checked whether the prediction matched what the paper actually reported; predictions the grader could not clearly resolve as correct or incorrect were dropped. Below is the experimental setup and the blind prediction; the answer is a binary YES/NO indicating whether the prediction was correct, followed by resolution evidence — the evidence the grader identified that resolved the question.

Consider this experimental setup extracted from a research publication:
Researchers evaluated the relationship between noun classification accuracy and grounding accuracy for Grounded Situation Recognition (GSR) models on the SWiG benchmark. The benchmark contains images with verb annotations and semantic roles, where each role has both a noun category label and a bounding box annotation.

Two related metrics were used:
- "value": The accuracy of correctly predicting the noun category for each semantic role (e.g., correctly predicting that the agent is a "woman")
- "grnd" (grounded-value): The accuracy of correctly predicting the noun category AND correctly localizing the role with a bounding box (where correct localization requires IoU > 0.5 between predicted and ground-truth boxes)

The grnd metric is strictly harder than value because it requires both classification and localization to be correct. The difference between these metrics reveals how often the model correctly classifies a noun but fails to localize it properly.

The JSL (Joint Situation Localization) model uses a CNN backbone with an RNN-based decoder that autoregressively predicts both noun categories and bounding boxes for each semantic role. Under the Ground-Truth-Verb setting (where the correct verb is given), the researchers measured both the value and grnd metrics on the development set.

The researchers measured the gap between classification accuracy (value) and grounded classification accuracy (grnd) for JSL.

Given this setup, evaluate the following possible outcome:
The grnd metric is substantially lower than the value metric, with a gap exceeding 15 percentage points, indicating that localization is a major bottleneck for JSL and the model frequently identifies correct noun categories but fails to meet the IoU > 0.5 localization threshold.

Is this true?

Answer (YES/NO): YES